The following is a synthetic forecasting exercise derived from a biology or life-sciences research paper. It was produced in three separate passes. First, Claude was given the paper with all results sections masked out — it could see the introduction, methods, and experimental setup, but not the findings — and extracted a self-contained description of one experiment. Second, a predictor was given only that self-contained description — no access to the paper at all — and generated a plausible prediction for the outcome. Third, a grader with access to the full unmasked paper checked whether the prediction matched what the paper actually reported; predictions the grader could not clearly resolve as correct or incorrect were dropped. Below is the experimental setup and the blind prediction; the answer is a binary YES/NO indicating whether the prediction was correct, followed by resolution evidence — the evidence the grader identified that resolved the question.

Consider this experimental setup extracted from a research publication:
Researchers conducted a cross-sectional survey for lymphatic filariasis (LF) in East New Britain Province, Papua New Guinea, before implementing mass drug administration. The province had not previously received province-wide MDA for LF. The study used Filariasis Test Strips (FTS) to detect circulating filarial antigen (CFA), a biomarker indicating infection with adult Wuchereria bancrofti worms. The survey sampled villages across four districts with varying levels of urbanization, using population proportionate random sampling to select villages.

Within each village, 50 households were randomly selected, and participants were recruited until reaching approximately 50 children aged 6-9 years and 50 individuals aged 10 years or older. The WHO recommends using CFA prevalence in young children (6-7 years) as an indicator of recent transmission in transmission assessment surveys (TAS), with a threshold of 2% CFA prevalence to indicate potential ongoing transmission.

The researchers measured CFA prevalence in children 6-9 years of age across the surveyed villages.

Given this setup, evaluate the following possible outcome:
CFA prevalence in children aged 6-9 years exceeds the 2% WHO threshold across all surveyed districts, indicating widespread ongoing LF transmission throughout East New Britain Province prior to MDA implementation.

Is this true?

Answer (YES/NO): NO